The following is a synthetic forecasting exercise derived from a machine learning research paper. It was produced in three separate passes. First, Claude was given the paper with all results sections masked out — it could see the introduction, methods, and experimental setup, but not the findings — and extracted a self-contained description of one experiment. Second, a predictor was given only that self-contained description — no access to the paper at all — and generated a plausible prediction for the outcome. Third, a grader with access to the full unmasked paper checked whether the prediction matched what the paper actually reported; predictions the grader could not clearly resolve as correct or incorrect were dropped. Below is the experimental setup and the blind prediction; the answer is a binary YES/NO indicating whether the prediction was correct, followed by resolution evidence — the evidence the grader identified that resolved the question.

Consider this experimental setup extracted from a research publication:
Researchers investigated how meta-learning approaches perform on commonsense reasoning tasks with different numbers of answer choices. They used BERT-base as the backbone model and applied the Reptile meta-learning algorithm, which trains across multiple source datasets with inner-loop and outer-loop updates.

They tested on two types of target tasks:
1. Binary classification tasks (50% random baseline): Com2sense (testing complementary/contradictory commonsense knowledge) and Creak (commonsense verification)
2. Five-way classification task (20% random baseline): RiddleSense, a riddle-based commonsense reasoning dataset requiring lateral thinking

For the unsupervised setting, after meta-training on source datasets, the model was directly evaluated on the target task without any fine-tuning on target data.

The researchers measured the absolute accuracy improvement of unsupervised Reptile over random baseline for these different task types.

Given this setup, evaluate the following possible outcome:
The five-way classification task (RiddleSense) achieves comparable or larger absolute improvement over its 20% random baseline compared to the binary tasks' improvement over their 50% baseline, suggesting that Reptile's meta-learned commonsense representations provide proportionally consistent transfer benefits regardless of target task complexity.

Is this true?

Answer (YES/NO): YES